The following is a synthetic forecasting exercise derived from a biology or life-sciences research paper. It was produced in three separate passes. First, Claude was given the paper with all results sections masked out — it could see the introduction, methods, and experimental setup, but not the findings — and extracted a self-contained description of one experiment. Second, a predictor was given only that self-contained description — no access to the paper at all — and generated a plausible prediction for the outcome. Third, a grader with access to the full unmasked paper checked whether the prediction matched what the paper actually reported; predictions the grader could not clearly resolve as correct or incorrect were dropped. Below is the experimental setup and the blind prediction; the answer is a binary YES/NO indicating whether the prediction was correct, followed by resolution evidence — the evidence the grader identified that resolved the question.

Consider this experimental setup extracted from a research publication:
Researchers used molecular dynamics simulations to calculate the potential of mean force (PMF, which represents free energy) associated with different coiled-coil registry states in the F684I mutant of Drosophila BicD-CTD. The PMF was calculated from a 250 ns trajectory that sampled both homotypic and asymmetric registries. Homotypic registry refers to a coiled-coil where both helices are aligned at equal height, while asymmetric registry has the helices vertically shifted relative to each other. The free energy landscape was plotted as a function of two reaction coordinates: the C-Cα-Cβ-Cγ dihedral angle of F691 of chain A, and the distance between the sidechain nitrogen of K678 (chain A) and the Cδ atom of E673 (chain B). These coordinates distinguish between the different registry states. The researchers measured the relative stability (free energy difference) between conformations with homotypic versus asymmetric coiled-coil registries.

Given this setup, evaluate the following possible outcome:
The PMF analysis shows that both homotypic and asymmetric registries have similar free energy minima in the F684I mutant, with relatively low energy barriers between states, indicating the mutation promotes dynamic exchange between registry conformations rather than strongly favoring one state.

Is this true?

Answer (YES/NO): YES